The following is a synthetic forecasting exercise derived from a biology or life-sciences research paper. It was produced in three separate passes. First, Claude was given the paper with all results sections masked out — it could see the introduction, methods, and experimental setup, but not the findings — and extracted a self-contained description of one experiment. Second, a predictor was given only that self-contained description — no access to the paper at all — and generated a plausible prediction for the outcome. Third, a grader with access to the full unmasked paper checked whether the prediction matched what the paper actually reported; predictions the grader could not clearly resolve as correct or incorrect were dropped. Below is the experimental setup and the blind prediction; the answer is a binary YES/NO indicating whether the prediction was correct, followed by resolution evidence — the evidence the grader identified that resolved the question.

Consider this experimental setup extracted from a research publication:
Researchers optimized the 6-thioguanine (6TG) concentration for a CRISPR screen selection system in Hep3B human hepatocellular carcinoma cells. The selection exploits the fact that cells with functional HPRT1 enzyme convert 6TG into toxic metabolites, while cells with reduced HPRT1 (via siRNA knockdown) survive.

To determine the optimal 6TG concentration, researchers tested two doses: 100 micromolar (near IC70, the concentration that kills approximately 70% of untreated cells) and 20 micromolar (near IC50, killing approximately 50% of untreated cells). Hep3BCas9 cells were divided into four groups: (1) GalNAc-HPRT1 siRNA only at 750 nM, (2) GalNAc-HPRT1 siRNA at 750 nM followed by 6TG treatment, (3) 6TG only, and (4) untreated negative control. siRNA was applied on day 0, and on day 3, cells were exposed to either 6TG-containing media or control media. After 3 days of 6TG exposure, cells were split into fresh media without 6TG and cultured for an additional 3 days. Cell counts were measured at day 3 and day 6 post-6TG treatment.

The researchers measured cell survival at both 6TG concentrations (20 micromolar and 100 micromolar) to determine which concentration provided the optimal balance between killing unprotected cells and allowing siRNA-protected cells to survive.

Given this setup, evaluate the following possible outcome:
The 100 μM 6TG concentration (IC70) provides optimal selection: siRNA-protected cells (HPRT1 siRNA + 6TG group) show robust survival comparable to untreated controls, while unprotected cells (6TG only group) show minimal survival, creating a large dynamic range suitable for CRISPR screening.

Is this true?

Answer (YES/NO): NO